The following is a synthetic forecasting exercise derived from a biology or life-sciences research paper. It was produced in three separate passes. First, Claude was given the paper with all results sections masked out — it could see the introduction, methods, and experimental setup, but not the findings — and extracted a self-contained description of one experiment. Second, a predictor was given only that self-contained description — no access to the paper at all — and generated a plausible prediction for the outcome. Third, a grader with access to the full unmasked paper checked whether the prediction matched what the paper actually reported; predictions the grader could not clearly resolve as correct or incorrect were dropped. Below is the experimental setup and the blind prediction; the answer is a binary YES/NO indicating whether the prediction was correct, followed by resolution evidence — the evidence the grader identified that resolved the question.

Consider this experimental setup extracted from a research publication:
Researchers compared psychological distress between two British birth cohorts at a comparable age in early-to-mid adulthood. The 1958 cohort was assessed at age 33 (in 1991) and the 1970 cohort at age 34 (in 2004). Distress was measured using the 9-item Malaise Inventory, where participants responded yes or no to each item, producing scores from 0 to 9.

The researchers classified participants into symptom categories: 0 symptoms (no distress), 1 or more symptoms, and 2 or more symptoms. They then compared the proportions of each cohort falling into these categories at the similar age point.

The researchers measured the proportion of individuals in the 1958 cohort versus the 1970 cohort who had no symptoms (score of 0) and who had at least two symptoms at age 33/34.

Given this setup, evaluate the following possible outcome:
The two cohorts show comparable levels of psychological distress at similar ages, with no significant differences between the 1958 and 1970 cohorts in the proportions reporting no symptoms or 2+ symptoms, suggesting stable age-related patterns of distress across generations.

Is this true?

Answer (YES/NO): NO